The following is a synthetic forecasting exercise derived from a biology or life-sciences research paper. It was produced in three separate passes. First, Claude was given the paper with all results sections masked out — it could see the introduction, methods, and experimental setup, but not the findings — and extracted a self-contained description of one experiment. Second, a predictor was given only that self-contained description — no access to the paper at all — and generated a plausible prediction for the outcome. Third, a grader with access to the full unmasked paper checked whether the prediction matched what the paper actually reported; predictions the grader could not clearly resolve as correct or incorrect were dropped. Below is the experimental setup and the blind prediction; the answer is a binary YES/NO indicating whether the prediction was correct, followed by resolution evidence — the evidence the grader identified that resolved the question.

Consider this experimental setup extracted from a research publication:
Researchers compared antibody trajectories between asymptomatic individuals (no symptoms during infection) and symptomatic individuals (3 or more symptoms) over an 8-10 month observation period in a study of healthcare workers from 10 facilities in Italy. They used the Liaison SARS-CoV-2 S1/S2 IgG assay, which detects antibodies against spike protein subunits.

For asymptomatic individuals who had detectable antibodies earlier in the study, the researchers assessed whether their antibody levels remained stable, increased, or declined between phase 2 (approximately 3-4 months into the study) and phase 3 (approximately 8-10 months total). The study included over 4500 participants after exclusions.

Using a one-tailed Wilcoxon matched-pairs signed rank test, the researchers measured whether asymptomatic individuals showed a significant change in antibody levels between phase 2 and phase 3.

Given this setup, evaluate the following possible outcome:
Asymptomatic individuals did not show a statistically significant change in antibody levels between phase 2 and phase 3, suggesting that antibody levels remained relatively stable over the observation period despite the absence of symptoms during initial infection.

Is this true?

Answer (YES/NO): YES